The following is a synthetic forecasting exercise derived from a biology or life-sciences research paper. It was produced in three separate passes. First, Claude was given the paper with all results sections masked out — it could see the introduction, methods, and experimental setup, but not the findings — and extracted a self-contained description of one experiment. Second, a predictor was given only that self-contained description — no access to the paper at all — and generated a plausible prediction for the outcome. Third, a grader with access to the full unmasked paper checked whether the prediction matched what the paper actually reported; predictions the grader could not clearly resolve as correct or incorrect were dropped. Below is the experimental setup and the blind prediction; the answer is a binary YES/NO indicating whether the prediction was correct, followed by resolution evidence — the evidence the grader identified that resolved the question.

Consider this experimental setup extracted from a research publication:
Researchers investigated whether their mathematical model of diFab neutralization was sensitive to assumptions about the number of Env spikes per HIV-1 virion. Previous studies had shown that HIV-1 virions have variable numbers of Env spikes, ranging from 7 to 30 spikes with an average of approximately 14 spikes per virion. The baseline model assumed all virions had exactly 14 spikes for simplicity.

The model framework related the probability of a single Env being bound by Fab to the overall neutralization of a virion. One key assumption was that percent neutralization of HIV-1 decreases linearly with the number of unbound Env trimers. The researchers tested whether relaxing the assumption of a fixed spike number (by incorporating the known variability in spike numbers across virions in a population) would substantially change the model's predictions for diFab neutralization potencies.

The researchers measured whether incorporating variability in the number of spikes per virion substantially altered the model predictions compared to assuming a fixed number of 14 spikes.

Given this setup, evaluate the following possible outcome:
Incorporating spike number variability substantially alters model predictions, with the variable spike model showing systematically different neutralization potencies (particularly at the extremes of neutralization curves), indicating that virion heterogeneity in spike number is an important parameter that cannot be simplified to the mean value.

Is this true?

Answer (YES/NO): NO